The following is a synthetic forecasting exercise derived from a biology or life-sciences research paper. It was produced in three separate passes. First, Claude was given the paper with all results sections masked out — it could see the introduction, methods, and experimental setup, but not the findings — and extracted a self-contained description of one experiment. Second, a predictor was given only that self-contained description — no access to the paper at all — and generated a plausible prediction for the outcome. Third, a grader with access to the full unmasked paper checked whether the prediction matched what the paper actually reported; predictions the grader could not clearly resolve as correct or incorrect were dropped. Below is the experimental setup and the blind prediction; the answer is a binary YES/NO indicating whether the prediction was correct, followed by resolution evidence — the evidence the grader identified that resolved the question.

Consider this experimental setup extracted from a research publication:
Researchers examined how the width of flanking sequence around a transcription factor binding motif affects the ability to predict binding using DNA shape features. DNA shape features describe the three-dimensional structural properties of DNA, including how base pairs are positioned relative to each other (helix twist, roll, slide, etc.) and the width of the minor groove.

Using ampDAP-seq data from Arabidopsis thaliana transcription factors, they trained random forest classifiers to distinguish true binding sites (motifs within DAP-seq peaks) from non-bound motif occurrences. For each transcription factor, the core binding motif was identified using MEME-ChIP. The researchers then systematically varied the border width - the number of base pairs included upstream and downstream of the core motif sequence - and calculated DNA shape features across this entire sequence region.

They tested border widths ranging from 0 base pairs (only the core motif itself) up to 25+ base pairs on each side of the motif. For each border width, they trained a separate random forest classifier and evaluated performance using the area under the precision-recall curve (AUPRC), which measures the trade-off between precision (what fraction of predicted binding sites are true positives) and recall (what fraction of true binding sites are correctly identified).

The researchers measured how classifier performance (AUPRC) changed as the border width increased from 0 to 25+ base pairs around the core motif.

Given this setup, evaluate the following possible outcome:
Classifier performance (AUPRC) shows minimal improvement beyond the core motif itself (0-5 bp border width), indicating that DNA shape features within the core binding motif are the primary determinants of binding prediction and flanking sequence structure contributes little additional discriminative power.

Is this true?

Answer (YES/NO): NO